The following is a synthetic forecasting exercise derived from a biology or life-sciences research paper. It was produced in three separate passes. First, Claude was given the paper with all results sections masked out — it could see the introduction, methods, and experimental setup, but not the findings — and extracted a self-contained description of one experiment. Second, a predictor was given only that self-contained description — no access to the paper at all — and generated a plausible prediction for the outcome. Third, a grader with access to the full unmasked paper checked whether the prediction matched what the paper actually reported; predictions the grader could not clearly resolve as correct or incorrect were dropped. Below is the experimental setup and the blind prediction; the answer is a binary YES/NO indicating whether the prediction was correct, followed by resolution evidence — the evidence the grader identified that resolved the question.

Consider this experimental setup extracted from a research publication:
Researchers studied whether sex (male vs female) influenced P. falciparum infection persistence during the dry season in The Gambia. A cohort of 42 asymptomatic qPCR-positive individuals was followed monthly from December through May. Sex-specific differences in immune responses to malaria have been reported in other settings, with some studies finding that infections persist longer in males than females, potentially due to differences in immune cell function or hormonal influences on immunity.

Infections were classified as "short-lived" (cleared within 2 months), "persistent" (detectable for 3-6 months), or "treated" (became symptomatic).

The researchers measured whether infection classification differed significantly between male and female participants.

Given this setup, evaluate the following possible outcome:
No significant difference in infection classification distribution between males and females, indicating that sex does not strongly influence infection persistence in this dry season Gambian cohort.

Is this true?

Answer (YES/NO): YES